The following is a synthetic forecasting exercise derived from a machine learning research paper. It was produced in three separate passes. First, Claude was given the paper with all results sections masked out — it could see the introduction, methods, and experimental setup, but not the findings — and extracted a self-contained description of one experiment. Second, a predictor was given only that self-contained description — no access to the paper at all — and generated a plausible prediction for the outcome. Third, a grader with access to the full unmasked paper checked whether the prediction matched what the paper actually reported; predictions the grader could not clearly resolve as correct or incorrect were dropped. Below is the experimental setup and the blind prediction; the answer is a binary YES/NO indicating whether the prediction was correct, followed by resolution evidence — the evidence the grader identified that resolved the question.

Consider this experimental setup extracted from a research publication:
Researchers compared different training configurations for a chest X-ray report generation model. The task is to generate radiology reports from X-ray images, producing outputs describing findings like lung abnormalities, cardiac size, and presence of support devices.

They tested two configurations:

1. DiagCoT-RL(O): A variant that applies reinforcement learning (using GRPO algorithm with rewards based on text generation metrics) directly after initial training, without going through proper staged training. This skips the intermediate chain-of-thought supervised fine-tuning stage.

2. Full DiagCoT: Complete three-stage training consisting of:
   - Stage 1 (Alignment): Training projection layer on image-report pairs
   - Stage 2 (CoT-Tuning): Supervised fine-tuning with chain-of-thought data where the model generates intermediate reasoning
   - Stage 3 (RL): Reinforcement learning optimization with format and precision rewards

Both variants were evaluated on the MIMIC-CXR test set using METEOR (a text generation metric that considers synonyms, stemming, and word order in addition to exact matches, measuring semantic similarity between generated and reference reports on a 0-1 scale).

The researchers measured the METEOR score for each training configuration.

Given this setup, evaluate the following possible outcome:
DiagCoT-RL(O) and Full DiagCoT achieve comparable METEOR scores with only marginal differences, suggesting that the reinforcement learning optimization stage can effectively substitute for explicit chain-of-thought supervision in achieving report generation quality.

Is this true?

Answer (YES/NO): NO